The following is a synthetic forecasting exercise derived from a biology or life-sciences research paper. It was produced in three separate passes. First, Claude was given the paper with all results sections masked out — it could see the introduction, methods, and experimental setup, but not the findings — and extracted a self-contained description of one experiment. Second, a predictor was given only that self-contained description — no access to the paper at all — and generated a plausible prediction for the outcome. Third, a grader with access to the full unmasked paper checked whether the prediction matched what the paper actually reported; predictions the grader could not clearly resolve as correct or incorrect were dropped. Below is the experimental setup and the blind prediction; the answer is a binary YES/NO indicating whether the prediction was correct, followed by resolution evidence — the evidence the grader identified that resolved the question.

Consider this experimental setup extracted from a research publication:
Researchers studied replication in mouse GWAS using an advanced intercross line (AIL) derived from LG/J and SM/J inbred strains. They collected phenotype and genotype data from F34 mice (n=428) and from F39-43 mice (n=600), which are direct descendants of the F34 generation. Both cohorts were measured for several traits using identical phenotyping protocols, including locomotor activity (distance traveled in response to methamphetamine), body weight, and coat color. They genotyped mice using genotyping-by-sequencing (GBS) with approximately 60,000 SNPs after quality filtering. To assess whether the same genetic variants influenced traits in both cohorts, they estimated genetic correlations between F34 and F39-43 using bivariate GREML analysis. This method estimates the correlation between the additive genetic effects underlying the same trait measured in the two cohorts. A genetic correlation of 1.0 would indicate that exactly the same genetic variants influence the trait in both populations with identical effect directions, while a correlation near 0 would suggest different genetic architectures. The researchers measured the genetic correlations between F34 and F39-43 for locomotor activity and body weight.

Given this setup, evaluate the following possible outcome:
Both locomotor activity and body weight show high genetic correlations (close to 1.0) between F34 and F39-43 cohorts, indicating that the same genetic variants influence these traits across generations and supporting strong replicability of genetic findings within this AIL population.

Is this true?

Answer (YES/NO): NO